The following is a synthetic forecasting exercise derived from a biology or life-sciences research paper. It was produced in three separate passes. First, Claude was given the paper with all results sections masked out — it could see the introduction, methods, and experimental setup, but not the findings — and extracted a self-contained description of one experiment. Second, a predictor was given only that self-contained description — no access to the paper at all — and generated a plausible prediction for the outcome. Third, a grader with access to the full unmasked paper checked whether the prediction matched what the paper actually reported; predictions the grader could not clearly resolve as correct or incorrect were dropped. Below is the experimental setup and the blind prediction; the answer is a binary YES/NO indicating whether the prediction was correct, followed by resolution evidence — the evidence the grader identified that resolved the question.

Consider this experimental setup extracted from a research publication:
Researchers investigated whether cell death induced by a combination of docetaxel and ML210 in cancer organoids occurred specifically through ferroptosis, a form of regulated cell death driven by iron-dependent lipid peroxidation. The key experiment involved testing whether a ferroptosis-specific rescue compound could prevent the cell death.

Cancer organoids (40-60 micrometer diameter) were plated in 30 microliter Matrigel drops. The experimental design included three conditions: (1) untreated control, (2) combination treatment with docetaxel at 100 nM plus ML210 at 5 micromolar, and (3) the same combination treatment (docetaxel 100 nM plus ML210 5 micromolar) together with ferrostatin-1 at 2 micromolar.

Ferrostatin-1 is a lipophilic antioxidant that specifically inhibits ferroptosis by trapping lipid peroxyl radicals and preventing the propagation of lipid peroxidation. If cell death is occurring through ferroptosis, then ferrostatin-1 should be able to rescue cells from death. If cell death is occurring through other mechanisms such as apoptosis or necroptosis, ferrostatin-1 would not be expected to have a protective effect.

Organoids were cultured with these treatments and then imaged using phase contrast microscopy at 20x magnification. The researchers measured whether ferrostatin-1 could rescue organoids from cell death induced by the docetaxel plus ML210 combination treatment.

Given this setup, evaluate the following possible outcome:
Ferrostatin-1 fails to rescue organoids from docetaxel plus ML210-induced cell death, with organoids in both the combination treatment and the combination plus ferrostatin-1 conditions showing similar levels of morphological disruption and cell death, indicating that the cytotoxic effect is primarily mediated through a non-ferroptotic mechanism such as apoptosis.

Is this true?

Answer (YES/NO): NO